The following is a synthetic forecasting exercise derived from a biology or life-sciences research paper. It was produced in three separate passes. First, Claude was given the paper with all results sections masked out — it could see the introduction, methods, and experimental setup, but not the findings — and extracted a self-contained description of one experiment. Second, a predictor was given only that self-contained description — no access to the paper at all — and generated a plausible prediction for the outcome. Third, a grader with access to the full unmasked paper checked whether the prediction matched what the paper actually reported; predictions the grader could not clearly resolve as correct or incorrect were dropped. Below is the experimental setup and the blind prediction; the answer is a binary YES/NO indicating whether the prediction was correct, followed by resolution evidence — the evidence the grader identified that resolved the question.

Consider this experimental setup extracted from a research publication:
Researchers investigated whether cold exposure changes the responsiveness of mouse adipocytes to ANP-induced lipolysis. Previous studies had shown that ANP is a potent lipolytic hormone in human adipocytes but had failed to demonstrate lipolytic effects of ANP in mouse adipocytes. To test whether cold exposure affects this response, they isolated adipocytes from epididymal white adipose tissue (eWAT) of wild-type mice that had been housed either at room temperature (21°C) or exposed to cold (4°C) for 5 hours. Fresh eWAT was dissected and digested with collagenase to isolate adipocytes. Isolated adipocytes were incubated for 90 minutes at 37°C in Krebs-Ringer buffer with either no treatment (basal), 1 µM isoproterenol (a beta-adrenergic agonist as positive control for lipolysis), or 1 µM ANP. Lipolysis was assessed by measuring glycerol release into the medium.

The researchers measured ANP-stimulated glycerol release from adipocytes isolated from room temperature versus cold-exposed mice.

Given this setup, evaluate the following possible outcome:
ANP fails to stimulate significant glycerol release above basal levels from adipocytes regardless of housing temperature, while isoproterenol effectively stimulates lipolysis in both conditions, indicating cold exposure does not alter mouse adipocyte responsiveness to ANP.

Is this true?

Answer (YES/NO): NO